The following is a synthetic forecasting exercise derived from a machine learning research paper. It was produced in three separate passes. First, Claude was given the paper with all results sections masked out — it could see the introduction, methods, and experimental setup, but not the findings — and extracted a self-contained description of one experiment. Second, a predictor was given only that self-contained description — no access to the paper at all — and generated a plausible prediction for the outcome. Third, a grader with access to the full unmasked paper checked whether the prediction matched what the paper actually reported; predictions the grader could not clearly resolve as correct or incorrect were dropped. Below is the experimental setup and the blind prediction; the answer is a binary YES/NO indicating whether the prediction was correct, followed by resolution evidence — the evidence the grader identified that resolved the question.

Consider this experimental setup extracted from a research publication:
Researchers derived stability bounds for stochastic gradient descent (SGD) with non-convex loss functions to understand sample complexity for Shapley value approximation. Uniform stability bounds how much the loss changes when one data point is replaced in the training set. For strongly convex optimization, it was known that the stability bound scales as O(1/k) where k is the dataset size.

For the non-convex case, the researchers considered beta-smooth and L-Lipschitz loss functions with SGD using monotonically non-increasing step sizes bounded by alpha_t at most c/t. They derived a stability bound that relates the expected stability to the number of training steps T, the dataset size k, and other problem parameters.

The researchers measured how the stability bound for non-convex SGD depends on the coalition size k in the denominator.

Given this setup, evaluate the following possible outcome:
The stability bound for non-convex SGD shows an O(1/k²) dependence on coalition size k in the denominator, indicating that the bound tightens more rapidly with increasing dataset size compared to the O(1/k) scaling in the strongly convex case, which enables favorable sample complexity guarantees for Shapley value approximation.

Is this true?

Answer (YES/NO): NO